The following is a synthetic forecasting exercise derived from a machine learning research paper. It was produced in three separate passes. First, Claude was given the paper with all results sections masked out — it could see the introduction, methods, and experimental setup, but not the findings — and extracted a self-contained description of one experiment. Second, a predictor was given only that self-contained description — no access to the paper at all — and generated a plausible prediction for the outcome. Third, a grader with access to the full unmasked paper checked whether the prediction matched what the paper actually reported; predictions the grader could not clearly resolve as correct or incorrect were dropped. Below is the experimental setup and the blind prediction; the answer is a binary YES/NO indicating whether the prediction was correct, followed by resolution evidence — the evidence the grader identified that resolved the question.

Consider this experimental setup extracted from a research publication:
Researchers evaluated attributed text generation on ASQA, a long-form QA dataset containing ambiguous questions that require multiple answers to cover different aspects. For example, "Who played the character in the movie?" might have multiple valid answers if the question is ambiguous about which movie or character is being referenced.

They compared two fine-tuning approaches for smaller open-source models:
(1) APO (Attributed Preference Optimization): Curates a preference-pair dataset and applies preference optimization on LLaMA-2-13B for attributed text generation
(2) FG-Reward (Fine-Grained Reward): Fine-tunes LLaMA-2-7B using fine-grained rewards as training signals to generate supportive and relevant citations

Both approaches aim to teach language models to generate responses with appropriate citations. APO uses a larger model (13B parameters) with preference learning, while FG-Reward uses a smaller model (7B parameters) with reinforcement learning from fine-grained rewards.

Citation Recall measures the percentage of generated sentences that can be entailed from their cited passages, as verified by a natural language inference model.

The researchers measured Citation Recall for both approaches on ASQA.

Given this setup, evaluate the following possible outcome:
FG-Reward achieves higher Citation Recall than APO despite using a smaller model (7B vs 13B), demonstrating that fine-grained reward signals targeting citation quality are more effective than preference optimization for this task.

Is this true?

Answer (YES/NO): YES